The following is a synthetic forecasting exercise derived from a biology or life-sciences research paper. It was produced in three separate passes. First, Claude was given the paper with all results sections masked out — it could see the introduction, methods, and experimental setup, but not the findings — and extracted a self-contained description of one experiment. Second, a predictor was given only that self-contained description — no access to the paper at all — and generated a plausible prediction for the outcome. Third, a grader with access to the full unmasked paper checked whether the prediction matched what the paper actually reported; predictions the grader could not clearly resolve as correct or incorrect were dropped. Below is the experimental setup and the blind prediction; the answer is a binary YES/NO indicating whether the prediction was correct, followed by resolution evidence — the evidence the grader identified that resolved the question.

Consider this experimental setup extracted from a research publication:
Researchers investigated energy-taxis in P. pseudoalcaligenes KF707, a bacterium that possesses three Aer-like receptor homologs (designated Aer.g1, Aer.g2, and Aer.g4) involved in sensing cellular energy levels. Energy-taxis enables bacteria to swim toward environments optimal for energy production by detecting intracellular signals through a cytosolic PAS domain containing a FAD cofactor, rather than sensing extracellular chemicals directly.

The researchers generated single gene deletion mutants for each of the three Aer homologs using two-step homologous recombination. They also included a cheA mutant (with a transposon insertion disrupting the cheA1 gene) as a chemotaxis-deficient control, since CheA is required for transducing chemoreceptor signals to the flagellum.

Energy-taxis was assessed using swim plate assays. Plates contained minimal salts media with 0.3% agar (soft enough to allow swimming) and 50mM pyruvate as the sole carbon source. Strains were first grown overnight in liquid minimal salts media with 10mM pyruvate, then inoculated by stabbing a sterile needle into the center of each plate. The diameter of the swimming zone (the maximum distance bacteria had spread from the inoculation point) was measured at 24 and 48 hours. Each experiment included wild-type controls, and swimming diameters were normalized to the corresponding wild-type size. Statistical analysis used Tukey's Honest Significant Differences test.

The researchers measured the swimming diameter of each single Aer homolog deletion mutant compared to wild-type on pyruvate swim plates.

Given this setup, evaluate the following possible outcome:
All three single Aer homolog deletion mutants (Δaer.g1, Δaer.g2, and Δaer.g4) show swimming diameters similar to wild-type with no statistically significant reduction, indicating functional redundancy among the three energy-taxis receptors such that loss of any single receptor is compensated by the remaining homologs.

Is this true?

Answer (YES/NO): YES